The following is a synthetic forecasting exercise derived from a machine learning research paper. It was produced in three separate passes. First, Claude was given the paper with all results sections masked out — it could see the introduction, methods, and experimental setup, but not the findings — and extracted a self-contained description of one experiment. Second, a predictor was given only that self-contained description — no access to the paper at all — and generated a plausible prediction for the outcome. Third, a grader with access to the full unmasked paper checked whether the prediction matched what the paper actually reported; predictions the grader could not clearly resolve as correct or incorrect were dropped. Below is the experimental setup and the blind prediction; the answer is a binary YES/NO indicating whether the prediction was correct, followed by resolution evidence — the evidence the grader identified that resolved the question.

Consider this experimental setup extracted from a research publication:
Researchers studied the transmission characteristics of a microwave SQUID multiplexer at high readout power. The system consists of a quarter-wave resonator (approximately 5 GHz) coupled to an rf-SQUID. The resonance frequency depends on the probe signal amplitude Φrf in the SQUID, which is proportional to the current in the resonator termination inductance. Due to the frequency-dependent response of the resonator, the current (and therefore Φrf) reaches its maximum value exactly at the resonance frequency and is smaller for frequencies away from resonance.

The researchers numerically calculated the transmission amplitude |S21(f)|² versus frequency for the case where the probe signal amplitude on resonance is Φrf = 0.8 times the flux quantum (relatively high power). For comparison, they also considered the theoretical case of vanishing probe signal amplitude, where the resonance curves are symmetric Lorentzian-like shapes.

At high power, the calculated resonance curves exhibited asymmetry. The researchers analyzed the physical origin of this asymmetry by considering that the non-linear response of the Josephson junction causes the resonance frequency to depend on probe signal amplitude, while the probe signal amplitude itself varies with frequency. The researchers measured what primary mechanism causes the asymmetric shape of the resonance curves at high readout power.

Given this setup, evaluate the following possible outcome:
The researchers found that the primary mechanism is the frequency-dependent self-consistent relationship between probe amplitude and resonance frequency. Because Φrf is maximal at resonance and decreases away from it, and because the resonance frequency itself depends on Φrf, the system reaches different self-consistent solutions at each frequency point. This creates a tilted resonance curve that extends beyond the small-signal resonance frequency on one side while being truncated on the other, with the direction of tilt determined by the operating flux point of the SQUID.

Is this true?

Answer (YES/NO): YES